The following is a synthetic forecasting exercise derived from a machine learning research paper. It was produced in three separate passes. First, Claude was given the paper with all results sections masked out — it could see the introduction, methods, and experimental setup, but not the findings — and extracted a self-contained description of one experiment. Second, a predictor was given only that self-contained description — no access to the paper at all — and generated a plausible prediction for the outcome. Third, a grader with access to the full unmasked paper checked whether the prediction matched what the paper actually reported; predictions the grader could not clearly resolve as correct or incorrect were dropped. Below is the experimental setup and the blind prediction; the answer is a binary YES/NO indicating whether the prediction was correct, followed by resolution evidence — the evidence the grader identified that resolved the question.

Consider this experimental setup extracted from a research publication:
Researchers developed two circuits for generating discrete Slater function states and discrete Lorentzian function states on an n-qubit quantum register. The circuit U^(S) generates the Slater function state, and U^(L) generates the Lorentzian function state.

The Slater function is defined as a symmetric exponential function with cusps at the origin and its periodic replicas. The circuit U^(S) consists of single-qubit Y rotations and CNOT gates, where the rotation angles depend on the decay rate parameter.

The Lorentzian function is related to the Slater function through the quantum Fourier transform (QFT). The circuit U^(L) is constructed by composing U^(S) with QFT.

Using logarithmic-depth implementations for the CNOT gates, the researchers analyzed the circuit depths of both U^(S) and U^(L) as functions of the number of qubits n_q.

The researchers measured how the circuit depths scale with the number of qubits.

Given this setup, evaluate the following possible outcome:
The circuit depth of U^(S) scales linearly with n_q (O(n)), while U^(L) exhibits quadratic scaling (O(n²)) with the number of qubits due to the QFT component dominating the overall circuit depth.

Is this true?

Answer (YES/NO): NO